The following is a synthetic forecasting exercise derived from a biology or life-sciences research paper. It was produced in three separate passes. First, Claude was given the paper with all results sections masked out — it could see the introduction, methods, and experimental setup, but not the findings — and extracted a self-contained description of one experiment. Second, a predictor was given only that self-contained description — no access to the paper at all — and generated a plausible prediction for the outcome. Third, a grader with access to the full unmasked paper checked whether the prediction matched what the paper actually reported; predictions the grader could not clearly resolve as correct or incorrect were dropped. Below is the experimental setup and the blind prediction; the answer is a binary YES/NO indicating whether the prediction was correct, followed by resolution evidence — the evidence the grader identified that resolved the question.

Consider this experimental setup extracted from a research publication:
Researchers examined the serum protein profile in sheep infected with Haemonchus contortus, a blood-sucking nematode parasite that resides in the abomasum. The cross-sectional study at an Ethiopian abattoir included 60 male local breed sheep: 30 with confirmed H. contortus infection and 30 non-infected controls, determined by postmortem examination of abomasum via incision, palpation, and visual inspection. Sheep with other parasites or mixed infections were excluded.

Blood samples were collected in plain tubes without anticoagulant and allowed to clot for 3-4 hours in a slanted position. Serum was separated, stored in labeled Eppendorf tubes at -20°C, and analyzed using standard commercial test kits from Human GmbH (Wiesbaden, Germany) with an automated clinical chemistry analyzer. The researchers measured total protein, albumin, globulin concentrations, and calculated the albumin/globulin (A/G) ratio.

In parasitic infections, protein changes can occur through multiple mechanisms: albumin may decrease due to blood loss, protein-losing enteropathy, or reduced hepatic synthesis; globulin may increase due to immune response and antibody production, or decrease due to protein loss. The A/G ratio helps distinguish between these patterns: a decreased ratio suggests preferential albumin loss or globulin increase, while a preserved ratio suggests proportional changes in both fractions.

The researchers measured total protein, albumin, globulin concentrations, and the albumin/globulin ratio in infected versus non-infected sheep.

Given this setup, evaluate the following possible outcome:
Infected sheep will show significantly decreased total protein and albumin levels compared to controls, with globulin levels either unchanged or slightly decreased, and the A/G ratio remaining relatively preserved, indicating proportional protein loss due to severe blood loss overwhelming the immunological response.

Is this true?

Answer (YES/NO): NO